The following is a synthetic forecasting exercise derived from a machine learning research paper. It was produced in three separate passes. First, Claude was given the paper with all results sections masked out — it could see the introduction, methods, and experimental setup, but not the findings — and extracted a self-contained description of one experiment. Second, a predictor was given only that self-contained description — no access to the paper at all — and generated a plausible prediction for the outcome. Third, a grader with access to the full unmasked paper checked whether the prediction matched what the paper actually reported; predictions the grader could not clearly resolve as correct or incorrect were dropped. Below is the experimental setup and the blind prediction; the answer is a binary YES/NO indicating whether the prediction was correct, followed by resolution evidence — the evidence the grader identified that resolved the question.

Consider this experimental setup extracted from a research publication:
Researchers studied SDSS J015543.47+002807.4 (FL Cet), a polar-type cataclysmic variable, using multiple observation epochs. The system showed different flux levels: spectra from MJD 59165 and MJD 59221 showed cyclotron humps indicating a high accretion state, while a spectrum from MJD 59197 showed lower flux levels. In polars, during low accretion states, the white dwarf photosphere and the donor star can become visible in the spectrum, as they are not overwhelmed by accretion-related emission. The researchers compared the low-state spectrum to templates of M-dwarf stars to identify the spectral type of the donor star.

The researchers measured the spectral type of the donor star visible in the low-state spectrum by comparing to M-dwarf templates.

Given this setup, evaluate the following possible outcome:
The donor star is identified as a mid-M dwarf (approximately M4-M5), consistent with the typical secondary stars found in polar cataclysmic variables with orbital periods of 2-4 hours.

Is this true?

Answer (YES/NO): NO